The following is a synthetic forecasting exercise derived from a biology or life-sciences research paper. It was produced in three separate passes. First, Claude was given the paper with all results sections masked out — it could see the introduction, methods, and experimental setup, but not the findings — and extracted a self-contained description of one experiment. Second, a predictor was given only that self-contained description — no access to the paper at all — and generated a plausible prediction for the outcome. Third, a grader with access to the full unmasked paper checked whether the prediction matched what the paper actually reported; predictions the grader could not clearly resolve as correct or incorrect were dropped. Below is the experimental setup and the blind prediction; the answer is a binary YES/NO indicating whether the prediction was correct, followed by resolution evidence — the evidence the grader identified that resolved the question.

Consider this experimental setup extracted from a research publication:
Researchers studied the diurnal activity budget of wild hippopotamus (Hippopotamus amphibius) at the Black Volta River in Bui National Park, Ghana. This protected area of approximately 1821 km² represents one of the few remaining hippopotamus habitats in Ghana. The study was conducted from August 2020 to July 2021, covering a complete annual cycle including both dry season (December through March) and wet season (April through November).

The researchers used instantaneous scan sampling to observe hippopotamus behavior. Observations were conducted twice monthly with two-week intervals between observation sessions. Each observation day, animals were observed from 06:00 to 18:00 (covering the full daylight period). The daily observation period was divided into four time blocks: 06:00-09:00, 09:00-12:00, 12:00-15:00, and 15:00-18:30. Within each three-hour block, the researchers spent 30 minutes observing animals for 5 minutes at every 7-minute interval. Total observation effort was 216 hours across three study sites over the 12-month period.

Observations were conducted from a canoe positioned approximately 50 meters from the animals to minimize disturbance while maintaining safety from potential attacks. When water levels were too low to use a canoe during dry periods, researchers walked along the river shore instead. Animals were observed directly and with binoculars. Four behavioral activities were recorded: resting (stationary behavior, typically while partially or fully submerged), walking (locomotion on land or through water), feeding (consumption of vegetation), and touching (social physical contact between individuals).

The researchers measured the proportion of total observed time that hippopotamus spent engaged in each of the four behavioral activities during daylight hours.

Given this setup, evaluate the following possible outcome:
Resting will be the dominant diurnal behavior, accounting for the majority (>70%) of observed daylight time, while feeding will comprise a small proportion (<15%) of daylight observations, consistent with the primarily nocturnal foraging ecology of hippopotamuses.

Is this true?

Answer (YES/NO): NO